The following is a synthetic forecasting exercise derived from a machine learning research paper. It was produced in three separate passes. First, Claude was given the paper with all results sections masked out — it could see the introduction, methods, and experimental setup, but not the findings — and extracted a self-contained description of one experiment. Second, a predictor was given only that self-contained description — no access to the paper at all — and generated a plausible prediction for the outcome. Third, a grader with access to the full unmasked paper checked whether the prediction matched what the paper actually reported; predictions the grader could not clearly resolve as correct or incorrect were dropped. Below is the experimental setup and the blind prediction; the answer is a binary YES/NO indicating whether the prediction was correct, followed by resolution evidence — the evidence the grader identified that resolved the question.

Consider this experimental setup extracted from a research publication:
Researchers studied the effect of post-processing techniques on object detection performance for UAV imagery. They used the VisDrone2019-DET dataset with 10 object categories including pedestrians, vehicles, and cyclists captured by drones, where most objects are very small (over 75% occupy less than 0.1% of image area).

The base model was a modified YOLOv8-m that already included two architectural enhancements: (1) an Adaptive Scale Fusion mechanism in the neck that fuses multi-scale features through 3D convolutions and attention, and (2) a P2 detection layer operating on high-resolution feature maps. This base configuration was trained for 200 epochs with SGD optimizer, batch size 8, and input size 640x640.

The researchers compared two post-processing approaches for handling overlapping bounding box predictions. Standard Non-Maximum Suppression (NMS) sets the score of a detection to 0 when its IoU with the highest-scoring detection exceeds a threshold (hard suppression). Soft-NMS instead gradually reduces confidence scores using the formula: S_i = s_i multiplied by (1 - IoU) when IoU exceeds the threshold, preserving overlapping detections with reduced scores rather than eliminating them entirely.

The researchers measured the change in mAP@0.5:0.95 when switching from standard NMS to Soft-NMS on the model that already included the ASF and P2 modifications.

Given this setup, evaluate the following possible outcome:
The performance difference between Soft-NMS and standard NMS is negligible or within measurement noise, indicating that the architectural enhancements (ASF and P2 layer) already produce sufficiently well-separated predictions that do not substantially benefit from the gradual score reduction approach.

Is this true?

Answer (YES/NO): NO